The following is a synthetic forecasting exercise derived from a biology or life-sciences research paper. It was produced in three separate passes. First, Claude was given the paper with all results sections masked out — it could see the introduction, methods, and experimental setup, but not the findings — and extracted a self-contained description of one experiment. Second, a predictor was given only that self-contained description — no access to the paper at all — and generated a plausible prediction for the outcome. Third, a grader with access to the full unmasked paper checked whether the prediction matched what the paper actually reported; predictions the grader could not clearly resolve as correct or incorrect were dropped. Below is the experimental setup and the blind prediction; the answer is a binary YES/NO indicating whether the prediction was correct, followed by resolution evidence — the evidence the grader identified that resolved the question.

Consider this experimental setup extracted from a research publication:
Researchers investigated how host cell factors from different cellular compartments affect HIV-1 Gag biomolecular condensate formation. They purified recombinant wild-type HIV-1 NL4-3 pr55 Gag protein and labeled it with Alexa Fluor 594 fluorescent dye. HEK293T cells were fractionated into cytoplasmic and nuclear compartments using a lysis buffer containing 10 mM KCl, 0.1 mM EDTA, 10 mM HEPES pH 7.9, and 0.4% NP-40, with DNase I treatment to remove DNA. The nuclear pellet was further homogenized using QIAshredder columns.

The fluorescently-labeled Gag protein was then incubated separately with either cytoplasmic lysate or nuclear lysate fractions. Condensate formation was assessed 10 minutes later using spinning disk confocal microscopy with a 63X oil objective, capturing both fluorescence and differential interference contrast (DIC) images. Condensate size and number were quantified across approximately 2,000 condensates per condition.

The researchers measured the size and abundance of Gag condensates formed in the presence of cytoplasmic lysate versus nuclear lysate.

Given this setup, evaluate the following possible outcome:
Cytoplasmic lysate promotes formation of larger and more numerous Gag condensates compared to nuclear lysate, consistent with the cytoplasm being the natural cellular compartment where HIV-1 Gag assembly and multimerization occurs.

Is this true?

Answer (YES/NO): NO